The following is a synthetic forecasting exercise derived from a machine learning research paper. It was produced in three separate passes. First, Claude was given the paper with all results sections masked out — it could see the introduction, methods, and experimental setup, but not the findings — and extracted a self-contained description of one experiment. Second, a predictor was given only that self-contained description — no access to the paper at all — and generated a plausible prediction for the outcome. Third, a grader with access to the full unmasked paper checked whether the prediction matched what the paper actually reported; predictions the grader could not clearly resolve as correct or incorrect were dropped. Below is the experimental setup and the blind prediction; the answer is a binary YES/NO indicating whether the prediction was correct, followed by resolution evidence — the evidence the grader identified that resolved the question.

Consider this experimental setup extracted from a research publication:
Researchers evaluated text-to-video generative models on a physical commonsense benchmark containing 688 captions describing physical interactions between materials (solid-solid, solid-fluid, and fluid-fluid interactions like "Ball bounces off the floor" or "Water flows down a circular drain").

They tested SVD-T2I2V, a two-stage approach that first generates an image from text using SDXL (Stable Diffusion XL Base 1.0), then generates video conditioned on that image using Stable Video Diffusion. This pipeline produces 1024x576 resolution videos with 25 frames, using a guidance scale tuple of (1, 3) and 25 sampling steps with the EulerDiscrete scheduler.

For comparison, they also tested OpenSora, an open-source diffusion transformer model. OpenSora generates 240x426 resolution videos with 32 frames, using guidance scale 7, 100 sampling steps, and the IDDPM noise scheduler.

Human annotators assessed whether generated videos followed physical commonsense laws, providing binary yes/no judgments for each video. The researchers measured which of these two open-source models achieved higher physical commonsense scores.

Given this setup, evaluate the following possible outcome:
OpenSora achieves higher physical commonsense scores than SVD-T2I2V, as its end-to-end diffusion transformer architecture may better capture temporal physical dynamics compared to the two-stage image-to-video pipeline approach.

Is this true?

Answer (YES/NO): NO